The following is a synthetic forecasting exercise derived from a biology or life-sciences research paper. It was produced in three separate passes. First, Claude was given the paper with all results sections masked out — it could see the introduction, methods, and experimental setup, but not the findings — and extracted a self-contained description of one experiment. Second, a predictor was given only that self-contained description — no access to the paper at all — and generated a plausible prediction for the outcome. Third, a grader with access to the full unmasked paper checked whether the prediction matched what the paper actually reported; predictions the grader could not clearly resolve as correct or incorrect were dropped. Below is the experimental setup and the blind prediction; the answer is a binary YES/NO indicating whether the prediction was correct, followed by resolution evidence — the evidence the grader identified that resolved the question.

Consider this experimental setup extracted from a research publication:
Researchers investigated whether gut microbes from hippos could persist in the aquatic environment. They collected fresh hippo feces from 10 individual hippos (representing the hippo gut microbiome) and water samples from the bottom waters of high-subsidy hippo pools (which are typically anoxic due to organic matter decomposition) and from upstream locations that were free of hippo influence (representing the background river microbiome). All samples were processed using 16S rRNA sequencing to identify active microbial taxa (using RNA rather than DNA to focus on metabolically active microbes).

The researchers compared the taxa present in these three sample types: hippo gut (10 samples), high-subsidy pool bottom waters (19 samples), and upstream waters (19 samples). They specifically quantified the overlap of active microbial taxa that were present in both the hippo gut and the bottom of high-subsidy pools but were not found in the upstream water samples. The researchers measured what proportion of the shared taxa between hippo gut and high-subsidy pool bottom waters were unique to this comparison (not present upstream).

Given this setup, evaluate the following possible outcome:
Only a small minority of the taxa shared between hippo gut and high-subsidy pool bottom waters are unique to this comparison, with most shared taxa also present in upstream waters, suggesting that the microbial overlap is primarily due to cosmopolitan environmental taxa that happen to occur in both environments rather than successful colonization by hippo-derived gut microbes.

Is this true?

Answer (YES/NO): NO